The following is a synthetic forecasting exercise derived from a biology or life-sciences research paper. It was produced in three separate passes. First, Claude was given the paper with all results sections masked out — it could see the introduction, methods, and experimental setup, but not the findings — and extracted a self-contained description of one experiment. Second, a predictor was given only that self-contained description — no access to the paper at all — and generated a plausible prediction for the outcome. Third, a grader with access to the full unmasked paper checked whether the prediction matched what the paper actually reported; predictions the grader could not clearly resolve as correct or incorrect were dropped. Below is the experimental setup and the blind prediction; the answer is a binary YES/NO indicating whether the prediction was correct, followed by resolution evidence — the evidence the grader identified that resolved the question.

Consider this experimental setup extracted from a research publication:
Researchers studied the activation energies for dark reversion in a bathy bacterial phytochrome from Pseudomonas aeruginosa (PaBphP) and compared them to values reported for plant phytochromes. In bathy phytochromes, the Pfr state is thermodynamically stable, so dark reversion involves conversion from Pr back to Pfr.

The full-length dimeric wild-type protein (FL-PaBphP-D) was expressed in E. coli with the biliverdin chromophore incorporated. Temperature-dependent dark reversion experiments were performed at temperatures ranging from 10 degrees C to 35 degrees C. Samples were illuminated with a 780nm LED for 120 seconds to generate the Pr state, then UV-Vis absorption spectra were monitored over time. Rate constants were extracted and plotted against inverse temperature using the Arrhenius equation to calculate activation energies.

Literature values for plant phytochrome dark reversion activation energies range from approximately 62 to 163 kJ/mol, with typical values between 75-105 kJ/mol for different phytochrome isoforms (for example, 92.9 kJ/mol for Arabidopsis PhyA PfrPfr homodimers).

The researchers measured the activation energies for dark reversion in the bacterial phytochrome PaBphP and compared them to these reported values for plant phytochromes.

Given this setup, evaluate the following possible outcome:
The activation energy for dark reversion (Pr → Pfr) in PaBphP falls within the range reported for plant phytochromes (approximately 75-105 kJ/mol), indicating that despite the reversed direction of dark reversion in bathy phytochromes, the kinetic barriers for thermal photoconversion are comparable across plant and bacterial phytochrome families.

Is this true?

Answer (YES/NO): NO